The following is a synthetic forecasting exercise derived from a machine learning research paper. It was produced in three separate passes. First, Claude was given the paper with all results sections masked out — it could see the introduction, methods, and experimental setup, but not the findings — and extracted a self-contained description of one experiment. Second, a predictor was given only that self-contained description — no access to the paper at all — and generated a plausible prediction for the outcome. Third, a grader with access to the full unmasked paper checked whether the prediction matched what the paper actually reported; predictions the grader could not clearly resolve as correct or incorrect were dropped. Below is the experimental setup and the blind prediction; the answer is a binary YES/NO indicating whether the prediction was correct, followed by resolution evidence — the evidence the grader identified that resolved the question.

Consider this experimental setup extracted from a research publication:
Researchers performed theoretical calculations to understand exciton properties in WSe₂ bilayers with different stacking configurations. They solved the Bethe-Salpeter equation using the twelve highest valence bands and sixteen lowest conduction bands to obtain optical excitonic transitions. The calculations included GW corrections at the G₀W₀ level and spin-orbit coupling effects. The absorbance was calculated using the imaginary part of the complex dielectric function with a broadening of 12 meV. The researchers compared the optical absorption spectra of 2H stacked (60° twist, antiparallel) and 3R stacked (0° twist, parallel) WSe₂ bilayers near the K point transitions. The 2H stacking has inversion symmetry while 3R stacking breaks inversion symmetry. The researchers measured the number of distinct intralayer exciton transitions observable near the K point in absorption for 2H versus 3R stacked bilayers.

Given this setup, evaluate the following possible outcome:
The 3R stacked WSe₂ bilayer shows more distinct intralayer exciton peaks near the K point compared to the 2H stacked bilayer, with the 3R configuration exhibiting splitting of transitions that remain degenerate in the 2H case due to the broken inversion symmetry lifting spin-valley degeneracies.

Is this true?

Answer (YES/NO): NO